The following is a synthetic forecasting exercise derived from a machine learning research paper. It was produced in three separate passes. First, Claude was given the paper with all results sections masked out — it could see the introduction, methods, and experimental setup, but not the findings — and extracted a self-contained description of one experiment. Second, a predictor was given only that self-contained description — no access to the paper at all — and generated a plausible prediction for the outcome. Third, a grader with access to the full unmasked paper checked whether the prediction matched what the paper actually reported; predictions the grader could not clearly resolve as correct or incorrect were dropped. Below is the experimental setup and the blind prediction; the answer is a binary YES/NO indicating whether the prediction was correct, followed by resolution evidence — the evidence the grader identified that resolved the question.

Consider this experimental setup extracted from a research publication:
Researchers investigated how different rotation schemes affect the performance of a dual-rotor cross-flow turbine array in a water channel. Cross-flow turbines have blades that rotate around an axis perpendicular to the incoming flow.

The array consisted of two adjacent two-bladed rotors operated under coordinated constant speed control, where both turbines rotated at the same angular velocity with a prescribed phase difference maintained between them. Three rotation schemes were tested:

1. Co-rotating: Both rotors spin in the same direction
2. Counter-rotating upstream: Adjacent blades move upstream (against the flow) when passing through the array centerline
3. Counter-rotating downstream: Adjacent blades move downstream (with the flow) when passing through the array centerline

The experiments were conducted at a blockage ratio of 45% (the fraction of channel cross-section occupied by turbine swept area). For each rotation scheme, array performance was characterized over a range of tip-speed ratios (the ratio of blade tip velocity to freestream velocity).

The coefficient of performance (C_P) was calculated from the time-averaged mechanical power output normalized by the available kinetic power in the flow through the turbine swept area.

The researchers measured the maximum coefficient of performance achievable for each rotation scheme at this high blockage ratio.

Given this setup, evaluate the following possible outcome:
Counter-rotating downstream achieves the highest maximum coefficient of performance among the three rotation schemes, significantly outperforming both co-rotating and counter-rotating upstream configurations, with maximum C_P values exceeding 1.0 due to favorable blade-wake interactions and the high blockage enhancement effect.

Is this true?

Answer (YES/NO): NO